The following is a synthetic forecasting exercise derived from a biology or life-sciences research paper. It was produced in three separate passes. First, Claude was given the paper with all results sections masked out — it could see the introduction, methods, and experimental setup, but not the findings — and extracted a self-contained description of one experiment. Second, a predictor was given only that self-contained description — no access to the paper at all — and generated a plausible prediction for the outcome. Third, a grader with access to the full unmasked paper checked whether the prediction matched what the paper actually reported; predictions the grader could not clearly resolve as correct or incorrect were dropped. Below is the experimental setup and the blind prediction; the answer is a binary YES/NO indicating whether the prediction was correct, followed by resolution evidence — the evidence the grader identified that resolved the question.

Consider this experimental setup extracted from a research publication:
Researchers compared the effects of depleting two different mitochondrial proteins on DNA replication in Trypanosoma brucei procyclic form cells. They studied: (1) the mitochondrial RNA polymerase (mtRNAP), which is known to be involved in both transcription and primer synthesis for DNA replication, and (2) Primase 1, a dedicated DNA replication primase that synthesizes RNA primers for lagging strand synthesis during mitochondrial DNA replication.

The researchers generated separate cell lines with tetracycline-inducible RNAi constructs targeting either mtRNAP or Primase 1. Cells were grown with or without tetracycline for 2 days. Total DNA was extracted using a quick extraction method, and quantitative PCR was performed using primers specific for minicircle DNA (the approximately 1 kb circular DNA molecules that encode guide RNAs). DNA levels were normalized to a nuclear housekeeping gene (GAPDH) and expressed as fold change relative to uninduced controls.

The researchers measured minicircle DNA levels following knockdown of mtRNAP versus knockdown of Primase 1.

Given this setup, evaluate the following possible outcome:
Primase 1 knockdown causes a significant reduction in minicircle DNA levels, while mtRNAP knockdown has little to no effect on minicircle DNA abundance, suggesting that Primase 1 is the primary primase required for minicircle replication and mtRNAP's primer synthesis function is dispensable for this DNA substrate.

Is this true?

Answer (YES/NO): YES